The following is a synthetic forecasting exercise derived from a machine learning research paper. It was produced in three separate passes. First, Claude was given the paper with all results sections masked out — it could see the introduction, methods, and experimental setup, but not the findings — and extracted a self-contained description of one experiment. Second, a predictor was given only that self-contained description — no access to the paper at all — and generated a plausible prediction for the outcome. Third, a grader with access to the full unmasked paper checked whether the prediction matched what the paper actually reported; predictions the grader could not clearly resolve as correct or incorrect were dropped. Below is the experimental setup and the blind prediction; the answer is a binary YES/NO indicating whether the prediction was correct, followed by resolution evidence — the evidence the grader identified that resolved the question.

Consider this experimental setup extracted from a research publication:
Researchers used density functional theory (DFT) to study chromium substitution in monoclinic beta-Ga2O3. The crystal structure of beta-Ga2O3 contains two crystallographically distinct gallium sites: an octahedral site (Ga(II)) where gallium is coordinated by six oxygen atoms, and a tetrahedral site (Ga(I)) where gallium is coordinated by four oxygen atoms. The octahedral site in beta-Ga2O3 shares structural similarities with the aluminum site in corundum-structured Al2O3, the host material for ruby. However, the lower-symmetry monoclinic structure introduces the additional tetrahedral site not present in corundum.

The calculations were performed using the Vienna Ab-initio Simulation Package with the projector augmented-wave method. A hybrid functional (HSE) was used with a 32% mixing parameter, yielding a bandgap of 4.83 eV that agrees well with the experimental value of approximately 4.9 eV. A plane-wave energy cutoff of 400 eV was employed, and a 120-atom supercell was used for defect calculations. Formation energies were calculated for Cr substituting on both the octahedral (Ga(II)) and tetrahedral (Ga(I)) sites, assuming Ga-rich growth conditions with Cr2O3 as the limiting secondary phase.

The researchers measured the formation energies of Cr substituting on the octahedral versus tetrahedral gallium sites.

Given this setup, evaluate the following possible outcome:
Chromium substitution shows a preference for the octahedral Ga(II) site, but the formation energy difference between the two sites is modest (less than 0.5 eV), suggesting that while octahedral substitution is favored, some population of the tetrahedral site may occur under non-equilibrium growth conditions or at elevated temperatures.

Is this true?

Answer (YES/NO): NO